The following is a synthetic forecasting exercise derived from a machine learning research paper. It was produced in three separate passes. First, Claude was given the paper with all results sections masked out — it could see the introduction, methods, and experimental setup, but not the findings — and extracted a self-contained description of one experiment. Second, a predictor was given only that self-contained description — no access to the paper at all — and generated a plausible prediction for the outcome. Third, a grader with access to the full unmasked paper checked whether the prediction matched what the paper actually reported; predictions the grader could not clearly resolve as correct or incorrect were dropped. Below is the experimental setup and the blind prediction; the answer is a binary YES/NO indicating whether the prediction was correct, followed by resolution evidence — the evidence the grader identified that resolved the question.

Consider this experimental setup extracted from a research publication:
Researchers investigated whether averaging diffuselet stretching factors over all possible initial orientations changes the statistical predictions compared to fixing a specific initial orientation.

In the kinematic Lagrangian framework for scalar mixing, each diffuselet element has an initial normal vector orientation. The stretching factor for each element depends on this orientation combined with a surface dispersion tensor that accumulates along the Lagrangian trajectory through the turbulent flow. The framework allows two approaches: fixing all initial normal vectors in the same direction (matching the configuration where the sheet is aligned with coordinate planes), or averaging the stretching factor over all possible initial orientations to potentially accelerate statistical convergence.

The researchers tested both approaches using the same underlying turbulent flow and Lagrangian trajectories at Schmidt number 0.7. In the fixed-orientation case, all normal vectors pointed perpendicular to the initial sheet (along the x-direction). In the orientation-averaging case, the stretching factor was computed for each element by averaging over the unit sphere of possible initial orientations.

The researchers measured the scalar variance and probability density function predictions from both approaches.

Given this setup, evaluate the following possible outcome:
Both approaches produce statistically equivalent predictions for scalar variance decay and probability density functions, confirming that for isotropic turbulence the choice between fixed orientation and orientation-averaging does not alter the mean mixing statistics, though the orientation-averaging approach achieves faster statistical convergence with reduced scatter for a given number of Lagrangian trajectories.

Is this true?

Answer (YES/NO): YES